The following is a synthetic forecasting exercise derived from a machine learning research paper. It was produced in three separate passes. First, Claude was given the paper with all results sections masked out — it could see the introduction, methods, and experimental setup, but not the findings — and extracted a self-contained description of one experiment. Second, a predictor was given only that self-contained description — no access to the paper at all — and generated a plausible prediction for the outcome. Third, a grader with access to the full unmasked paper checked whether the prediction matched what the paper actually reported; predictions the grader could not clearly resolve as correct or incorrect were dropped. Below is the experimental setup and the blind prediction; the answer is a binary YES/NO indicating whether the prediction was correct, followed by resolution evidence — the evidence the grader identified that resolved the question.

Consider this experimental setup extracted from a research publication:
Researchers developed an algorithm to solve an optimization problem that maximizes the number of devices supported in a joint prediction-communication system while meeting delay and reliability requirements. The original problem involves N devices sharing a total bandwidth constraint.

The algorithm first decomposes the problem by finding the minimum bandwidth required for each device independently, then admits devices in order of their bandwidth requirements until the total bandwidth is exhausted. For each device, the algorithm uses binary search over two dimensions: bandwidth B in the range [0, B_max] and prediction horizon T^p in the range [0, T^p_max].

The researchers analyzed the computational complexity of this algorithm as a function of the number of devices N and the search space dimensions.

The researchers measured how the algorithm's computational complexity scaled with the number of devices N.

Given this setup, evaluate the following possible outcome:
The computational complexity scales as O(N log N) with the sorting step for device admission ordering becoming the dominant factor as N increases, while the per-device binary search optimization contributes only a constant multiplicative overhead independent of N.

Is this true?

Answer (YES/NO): NO